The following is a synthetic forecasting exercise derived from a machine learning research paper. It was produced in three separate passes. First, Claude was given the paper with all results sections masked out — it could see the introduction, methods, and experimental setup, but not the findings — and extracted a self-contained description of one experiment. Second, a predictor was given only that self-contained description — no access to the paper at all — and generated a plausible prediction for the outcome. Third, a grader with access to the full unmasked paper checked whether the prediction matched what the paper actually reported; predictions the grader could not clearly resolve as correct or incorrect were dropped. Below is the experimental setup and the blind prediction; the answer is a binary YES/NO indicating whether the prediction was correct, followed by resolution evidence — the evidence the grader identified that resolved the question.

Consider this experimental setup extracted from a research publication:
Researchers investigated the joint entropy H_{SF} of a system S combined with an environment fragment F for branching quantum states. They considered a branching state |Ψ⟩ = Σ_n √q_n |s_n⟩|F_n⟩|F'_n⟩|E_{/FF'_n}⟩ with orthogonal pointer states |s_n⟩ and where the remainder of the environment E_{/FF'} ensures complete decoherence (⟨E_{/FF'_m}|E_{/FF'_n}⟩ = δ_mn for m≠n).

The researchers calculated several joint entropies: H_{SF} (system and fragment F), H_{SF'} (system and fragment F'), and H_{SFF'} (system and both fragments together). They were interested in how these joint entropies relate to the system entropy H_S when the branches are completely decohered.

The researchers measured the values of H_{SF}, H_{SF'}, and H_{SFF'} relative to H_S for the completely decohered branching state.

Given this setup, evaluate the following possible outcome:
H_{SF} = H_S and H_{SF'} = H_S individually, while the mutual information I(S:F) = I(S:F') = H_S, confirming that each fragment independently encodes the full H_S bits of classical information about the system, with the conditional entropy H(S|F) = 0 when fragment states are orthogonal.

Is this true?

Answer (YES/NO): NO